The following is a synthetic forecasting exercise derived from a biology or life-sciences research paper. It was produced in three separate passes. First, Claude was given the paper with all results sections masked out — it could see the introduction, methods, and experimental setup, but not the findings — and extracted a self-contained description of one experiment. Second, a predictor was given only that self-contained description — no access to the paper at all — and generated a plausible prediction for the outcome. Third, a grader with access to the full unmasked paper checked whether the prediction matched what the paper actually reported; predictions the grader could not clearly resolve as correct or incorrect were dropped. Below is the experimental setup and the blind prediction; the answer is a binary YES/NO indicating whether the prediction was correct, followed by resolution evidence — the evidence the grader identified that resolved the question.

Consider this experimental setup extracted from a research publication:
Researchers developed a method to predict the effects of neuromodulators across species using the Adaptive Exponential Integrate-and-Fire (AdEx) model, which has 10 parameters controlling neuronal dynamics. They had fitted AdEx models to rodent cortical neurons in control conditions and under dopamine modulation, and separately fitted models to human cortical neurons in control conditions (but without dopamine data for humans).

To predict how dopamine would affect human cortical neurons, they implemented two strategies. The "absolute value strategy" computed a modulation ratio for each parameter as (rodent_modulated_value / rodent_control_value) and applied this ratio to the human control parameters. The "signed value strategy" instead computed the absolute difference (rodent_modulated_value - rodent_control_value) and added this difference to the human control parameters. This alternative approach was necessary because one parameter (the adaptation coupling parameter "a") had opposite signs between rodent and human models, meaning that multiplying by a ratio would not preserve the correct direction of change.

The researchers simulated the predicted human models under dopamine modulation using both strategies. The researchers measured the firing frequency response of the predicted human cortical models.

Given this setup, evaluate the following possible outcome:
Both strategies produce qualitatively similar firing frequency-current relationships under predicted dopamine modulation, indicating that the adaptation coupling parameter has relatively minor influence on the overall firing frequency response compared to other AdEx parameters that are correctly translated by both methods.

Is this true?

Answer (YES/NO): YES